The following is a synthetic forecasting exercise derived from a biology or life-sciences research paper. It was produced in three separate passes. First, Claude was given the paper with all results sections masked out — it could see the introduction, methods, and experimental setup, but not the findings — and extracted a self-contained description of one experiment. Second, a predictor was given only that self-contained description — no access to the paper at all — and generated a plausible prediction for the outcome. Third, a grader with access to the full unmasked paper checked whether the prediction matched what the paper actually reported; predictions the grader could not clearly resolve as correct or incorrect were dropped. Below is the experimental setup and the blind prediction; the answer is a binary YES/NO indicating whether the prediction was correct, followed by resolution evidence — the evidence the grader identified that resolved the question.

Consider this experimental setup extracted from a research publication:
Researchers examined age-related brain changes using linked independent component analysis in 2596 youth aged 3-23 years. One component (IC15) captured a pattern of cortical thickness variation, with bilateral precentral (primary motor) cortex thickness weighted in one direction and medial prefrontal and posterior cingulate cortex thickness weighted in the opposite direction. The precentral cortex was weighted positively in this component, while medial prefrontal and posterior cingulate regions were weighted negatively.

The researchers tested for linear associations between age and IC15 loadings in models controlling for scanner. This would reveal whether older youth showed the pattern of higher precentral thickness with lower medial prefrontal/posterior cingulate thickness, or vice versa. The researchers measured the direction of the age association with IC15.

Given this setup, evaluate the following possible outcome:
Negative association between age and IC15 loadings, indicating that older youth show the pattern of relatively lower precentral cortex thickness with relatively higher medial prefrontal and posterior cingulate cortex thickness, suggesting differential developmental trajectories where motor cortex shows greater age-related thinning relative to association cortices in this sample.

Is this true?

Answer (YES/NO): NO